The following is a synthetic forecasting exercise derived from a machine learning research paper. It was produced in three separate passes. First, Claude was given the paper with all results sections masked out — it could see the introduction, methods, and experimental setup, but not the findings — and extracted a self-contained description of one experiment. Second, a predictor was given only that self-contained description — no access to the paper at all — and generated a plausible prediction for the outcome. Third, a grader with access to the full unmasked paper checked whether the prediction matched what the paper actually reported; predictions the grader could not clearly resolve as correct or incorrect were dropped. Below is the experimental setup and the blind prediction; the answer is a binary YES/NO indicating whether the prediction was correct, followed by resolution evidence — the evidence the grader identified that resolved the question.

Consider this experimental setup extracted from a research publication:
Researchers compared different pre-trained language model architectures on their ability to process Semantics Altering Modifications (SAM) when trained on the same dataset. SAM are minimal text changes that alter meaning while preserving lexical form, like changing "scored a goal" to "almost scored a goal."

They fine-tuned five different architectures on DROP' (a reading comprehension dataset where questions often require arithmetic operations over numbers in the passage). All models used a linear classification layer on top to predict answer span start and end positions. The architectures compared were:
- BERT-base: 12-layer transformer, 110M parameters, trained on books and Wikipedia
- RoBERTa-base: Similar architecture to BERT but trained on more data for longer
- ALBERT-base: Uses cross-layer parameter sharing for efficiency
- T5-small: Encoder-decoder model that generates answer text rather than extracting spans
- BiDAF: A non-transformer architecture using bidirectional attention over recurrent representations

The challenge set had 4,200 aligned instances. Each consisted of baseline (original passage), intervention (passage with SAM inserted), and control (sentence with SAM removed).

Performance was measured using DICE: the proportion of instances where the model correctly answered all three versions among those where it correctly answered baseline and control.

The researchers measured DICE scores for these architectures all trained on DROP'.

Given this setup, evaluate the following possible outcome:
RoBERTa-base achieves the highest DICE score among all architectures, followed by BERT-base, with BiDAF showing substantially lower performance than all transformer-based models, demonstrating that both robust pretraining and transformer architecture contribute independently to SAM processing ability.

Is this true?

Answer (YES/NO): NO